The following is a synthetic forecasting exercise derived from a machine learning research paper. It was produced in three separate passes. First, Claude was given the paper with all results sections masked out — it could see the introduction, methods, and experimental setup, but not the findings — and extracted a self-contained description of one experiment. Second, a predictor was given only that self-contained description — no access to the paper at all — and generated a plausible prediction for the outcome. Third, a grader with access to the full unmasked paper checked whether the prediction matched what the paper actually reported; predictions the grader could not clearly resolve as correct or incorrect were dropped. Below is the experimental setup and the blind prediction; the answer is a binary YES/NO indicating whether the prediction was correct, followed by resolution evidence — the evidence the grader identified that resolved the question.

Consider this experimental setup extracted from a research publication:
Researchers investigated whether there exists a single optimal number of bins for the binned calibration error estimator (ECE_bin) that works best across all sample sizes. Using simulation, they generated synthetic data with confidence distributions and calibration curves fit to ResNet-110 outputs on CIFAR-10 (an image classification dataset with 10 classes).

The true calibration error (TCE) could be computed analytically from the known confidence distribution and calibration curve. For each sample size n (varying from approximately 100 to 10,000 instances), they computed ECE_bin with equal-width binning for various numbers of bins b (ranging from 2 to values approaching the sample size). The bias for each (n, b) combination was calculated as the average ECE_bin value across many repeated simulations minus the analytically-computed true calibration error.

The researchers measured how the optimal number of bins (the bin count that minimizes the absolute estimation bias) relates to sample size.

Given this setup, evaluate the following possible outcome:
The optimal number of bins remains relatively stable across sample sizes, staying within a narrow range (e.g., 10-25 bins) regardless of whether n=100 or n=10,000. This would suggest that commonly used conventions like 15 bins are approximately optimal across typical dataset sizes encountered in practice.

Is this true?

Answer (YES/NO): NO